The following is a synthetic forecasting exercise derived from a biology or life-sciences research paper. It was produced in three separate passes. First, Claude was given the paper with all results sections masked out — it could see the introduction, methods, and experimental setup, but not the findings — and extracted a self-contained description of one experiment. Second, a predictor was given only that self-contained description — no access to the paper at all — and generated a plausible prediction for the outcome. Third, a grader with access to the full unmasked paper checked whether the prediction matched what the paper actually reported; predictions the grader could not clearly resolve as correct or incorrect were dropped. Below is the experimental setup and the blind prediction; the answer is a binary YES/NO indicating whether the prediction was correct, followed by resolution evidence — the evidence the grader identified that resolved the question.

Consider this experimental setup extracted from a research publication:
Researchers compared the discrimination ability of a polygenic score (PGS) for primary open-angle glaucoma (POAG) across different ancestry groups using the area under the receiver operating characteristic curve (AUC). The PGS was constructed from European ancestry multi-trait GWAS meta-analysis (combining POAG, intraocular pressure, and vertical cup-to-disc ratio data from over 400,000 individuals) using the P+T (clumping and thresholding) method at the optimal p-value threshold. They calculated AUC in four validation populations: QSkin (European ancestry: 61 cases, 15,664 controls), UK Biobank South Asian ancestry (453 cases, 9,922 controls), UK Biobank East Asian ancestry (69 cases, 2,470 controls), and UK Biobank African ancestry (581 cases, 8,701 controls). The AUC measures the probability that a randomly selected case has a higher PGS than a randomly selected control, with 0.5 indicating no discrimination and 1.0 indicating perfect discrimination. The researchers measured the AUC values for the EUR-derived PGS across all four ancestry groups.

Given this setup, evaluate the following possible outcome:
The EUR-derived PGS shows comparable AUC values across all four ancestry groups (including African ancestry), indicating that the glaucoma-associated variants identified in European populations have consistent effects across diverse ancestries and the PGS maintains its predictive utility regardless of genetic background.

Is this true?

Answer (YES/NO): NO